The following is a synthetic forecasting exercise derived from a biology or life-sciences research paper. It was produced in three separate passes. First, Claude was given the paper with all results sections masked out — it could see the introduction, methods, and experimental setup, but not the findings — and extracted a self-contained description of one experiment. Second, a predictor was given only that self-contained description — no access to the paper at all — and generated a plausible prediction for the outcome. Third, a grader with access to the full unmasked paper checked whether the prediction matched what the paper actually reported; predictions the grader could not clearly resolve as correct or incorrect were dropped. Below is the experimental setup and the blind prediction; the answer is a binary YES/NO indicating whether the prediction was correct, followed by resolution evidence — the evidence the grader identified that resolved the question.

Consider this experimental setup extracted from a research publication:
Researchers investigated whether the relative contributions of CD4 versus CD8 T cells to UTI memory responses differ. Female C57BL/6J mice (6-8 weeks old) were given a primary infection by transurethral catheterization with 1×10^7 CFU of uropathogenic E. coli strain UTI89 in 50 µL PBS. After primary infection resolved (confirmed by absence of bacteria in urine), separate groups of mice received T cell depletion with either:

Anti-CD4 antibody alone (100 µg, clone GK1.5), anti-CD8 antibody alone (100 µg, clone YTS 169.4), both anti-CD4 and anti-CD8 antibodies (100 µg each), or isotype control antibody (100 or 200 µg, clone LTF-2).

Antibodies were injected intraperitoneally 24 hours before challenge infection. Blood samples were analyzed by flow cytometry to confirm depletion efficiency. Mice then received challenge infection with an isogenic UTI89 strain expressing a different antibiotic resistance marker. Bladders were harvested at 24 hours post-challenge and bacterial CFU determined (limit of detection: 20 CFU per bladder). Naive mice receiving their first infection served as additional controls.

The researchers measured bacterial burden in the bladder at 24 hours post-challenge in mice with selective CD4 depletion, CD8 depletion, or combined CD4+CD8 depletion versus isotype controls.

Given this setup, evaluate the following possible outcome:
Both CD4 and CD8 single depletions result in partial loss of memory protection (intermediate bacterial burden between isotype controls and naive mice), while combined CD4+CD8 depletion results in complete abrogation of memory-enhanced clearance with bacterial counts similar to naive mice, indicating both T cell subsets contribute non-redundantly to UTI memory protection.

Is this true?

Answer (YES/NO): NO